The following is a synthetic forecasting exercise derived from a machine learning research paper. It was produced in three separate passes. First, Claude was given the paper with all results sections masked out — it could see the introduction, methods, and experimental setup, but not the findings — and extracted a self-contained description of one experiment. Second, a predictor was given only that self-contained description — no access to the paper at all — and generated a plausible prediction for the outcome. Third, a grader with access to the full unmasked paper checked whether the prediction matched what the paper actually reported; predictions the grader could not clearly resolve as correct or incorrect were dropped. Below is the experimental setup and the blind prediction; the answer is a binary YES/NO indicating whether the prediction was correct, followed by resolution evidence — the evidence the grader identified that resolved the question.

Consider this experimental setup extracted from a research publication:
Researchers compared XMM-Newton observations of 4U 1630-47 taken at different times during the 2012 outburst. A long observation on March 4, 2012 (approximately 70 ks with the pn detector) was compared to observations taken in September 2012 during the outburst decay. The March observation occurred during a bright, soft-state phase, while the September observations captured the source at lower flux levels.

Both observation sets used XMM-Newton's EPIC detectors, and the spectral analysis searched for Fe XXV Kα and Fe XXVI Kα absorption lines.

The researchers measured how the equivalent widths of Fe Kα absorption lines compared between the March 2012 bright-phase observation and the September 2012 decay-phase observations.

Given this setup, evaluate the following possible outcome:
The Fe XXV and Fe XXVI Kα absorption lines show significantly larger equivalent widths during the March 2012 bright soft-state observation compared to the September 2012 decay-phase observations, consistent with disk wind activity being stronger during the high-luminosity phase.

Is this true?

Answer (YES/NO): YES